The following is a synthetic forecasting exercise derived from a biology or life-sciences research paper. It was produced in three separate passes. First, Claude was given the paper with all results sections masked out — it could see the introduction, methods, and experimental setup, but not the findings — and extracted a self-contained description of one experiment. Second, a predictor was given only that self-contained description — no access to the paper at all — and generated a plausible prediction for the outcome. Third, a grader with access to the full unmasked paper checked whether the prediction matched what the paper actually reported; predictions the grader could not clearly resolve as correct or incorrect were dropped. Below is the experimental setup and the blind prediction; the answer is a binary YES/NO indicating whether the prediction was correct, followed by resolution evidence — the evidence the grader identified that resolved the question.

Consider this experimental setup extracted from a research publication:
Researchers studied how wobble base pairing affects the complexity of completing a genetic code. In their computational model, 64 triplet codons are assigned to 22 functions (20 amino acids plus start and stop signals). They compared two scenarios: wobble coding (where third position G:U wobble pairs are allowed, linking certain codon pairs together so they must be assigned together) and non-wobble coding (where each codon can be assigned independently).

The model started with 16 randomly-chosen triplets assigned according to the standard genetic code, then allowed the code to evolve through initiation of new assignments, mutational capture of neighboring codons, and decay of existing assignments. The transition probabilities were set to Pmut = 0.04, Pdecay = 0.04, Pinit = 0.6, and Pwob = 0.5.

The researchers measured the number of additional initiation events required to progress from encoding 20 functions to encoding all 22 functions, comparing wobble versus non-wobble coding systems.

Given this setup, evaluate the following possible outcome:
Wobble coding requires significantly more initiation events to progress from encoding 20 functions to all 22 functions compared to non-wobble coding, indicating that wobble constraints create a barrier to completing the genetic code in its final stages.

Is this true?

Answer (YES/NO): YES